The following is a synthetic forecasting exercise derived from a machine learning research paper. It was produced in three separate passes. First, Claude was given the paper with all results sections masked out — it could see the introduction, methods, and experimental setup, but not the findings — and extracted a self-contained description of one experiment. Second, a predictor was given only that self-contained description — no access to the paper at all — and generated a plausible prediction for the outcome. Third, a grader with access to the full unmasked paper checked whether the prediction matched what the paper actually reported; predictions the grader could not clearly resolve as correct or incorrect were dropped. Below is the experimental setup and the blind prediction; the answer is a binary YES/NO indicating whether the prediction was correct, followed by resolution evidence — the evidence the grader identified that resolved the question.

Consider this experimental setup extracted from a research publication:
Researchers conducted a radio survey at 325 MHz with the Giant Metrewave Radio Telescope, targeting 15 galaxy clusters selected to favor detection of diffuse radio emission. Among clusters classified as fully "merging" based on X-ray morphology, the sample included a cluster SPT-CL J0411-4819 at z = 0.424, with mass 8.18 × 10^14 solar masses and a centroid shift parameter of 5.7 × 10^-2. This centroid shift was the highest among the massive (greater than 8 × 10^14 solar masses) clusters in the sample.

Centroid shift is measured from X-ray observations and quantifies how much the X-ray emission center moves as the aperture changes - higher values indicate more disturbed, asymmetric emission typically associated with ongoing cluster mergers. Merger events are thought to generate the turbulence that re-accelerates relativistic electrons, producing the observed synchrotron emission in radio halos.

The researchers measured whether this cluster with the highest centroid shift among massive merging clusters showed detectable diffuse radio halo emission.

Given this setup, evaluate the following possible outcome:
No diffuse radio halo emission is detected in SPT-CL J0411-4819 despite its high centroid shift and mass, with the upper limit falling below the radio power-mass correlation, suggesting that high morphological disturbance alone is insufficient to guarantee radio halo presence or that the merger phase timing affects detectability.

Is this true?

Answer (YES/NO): NO